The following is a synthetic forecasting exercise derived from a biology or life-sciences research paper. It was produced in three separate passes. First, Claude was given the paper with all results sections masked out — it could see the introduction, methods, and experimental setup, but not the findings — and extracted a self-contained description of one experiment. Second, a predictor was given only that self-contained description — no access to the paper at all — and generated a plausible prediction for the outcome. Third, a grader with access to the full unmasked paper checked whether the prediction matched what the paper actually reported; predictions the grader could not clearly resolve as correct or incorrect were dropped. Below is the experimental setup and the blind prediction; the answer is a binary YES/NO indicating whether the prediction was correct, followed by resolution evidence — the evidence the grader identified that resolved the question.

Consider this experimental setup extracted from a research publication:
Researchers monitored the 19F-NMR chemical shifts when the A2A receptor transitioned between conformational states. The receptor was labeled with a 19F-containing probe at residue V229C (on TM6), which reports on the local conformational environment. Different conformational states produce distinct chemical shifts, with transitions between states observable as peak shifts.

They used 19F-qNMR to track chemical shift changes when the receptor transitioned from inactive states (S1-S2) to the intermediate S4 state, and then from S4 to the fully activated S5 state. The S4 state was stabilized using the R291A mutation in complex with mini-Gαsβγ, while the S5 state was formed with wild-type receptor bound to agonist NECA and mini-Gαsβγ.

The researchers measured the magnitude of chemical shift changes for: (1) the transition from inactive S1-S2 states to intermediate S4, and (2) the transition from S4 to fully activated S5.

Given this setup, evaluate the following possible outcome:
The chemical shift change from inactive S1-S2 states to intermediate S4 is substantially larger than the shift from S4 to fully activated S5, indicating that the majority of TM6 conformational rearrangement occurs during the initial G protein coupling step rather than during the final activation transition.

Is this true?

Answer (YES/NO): YES